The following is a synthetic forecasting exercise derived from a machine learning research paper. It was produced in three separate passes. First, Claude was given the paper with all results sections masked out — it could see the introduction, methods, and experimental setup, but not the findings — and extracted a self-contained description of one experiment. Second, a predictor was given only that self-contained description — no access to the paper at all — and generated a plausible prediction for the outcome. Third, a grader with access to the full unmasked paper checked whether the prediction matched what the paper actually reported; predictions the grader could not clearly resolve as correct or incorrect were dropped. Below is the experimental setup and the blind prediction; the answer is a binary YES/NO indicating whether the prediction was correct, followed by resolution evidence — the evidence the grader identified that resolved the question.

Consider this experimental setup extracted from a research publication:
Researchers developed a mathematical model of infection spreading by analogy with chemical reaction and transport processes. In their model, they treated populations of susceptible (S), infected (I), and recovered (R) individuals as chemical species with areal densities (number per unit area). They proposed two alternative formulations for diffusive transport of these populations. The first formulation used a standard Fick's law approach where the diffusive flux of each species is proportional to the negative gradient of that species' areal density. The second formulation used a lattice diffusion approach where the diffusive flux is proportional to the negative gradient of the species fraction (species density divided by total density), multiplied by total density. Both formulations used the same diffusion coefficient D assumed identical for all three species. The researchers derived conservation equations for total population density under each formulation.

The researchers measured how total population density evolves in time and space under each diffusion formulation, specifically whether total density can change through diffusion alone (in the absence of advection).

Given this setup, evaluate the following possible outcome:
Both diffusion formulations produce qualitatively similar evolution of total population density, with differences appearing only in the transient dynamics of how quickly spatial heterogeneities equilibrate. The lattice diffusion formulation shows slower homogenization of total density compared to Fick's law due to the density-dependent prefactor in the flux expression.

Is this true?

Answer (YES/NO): NO